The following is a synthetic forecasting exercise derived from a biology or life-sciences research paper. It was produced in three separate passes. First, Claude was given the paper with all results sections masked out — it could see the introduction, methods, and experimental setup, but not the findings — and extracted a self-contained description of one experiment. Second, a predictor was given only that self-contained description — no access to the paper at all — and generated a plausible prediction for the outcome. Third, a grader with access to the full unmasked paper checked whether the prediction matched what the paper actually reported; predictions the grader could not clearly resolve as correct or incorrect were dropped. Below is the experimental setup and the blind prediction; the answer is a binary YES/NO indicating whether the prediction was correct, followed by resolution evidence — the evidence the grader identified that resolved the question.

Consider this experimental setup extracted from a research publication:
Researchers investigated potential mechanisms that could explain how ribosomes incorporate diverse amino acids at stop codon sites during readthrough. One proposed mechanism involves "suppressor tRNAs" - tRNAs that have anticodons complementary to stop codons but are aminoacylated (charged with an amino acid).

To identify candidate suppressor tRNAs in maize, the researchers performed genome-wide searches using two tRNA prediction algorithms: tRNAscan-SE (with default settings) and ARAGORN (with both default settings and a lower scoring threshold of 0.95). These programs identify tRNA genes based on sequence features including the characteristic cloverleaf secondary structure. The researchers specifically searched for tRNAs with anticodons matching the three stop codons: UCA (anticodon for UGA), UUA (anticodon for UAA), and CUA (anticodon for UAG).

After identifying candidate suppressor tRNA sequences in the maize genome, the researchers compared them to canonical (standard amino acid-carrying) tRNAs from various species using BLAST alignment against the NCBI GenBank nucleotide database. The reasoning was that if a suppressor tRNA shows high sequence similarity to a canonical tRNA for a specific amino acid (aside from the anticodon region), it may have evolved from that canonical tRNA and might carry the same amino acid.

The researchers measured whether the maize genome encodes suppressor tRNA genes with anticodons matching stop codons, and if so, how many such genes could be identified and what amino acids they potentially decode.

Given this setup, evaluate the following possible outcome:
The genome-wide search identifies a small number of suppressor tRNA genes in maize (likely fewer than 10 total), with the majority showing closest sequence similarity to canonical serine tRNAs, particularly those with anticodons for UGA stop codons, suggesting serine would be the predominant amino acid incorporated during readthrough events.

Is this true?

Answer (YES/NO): NO